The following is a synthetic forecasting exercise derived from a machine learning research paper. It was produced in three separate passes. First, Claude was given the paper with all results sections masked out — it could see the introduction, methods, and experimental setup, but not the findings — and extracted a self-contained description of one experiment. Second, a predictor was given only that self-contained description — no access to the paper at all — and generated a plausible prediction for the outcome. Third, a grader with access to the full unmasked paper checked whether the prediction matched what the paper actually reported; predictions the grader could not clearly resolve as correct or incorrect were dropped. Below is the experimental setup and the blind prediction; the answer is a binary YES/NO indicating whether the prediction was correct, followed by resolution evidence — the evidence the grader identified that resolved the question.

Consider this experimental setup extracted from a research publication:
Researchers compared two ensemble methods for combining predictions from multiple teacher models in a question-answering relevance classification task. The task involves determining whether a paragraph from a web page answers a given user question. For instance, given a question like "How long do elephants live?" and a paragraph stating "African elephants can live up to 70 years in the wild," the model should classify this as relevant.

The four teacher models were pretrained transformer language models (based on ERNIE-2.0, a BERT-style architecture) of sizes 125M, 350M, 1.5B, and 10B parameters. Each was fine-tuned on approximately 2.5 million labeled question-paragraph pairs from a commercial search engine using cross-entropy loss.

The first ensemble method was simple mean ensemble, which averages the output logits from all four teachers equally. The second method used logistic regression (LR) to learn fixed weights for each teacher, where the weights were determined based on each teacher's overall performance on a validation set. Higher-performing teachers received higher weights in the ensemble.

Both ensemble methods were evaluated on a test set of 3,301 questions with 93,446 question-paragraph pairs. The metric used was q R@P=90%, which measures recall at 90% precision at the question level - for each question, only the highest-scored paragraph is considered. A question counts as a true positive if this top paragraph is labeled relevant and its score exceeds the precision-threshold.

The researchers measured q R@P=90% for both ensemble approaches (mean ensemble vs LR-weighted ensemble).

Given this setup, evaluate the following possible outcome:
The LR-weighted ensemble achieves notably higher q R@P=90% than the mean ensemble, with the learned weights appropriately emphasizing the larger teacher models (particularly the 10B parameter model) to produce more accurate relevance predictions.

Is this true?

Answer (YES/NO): NO